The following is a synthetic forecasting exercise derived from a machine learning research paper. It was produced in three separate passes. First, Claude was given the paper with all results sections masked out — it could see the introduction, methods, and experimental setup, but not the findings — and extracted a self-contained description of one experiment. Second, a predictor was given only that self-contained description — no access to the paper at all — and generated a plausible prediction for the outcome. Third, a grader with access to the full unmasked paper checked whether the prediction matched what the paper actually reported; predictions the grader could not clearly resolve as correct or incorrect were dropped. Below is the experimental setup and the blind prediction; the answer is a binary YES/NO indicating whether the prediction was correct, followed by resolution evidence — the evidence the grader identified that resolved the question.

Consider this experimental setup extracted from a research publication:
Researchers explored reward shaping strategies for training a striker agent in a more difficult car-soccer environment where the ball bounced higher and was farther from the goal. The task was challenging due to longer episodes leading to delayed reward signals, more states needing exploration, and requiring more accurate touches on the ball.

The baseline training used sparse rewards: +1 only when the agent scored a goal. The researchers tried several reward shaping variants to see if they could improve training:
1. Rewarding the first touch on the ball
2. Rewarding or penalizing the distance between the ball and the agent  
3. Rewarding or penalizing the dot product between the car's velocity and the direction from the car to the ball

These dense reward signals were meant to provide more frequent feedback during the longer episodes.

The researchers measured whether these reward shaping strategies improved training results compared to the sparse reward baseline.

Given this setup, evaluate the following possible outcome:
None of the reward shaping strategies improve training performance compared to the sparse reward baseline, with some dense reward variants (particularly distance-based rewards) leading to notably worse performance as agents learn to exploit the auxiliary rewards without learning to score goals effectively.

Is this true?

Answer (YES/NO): NO